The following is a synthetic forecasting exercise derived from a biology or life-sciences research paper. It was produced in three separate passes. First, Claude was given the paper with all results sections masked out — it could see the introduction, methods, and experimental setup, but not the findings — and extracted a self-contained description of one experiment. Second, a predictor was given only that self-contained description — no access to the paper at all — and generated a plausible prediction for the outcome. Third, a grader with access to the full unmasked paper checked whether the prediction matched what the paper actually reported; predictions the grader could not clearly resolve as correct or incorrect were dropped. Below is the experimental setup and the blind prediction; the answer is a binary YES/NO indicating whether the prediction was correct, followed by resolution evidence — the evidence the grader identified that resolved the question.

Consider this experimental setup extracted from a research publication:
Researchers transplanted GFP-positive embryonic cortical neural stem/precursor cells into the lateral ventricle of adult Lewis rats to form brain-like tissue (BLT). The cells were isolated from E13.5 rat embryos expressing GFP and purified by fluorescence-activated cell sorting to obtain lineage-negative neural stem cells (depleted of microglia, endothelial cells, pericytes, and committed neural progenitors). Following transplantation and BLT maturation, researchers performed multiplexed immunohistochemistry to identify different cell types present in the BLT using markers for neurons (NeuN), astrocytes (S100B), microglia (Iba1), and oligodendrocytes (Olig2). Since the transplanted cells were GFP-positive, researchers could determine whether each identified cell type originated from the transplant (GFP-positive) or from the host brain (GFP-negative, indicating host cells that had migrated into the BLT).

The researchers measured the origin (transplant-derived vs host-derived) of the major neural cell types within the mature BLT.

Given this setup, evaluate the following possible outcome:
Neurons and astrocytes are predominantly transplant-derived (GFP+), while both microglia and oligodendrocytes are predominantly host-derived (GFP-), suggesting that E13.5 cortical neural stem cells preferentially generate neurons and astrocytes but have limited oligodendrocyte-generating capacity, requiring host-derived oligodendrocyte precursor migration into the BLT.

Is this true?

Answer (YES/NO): YES